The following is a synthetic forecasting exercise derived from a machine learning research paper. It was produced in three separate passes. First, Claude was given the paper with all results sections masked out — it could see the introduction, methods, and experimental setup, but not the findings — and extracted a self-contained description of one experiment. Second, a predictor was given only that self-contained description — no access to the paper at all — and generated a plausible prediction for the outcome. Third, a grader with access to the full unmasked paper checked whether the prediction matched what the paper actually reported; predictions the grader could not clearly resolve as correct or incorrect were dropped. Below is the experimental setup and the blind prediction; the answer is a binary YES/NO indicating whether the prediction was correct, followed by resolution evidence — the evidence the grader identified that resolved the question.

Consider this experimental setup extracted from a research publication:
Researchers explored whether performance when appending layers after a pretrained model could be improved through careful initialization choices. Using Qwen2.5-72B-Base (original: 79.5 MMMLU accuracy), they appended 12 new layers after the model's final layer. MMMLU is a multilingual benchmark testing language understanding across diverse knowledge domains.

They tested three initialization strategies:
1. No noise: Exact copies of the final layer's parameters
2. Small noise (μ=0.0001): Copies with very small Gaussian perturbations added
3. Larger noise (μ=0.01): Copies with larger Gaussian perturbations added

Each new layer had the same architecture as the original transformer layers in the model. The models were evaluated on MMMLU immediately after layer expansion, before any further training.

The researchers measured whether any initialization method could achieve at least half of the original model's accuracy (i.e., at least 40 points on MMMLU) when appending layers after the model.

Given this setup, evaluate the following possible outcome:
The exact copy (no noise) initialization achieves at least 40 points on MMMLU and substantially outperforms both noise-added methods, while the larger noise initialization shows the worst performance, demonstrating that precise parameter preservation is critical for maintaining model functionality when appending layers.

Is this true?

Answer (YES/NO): NO